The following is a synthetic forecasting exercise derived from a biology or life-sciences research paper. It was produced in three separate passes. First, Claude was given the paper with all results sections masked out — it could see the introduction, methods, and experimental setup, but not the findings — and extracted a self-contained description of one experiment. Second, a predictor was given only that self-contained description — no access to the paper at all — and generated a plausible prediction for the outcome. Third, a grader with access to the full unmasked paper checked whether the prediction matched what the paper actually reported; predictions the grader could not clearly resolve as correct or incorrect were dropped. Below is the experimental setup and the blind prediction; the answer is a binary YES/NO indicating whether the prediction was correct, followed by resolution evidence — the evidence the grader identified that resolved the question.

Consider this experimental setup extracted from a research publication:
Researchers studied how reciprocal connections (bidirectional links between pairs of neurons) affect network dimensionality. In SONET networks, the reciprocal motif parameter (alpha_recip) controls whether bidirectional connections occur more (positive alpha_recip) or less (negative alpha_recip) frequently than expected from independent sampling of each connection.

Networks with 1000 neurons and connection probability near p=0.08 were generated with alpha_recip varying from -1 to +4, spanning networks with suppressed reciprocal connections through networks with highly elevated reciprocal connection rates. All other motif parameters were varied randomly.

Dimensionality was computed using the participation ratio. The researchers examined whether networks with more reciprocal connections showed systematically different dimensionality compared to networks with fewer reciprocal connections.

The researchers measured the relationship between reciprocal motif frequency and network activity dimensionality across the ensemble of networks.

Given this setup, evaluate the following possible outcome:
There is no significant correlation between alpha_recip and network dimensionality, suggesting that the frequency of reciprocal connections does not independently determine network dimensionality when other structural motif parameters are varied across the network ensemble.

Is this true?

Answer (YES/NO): NO